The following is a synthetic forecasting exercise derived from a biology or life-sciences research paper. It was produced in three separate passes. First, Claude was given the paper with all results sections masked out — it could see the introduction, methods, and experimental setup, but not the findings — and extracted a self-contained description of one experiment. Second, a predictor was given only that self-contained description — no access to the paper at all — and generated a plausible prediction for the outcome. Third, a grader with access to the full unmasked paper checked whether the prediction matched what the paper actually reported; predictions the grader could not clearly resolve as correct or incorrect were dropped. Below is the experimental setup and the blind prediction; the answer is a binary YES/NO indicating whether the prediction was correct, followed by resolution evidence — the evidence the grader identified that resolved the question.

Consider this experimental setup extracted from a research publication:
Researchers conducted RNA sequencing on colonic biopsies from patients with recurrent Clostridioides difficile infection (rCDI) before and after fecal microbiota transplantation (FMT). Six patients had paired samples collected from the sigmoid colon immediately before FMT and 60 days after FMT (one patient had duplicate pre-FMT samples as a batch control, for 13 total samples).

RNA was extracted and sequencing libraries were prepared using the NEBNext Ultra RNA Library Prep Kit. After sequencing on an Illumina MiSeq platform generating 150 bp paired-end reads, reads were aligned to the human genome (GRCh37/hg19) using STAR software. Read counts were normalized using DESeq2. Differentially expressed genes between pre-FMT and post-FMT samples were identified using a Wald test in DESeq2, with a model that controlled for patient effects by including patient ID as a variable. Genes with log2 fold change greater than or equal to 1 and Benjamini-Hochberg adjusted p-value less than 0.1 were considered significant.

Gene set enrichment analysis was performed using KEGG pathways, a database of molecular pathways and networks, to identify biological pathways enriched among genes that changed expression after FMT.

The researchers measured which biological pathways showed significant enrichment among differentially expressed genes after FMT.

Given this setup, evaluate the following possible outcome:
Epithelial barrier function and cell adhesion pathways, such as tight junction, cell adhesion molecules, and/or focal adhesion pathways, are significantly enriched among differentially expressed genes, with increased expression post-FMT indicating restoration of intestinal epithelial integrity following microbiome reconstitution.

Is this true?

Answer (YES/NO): NO